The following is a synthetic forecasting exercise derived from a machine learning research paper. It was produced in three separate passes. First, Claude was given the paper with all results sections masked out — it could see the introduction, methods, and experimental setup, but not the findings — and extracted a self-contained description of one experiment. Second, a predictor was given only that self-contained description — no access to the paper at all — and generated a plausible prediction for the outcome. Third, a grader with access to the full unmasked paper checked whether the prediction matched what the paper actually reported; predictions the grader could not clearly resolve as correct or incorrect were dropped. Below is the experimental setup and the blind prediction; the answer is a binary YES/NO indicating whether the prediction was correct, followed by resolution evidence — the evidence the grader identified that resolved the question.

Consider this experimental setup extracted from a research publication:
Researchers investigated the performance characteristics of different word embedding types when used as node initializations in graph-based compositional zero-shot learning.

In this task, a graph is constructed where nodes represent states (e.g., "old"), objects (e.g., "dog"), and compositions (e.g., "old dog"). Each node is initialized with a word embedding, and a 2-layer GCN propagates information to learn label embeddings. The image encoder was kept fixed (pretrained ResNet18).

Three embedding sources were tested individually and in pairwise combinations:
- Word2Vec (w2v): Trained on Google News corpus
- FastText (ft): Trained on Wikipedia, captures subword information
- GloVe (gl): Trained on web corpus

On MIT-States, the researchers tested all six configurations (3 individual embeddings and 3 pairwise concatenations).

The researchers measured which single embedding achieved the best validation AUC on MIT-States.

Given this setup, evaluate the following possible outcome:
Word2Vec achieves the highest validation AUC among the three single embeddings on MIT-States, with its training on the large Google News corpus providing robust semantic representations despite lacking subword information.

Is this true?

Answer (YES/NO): NO